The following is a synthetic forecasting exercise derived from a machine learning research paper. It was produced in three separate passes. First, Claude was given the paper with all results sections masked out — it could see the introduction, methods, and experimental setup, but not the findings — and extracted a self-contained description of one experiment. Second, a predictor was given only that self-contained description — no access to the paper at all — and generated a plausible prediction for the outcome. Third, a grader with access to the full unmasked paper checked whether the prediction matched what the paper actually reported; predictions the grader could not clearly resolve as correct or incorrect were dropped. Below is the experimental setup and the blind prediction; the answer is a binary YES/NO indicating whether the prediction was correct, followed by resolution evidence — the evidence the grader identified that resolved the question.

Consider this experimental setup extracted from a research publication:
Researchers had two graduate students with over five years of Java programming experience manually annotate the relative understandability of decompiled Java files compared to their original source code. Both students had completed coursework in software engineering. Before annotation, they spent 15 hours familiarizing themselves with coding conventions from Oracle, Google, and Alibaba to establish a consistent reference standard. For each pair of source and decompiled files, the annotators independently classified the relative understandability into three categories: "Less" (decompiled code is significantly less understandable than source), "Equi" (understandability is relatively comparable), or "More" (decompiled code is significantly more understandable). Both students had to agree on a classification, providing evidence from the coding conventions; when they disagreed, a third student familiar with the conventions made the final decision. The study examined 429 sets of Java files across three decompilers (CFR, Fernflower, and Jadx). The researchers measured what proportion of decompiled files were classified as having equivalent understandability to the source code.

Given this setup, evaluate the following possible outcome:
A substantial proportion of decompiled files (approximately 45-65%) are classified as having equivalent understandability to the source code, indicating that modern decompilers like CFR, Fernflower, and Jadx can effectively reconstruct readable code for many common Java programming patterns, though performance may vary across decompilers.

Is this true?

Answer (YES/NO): NO